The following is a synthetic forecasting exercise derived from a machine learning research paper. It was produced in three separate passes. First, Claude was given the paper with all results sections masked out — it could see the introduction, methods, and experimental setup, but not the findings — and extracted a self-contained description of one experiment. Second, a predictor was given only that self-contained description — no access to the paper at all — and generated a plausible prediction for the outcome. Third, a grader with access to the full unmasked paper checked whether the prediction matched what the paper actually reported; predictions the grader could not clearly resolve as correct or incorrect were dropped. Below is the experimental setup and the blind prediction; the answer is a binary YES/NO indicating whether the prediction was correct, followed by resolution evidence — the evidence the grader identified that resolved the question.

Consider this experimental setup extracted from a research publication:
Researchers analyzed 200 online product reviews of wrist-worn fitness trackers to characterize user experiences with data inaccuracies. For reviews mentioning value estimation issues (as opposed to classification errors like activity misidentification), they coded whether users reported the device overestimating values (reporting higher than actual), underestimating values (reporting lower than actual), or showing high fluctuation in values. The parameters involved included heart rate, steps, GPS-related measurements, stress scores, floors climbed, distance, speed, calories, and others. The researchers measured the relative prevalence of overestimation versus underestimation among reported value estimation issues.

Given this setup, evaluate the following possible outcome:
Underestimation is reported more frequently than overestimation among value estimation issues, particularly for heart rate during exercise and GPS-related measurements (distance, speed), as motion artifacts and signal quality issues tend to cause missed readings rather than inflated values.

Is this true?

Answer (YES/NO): NO